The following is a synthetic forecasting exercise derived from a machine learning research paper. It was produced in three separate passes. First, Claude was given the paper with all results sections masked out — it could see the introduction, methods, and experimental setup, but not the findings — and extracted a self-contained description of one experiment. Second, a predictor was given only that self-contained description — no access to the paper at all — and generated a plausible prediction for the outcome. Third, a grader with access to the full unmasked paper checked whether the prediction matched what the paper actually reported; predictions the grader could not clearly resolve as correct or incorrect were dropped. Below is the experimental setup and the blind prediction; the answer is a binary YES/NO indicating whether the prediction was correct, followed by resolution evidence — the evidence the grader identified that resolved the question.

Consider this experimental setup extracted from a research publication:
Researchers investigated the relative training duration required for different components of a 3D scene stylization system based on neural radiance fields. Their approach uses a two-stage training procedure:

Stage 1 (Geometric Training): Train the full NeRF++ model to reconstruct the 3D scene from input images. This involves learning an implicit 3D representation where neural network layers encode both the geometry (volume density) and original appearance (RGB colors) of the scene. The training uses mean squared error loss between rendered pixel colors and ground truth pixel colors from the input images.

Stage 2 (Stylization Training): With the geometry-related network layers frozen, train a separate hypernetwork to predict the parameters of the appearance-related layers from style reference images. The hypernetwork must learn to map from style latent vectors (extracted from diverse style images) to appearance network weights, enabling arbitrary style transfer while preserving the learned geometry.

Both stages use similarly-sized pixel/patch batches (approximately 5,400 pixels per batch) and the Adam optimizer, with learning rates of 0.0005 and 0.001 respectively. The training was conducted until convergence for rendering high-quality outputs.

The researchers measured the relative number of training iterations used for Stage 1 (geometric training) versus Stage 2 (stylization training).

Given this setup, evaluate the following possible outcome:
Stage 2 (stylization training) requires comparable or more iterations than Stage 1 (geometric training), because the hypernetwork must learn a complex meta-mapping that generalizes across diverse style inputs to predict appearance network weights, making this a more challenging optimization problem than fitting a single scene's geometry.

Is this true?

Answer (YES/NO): NO